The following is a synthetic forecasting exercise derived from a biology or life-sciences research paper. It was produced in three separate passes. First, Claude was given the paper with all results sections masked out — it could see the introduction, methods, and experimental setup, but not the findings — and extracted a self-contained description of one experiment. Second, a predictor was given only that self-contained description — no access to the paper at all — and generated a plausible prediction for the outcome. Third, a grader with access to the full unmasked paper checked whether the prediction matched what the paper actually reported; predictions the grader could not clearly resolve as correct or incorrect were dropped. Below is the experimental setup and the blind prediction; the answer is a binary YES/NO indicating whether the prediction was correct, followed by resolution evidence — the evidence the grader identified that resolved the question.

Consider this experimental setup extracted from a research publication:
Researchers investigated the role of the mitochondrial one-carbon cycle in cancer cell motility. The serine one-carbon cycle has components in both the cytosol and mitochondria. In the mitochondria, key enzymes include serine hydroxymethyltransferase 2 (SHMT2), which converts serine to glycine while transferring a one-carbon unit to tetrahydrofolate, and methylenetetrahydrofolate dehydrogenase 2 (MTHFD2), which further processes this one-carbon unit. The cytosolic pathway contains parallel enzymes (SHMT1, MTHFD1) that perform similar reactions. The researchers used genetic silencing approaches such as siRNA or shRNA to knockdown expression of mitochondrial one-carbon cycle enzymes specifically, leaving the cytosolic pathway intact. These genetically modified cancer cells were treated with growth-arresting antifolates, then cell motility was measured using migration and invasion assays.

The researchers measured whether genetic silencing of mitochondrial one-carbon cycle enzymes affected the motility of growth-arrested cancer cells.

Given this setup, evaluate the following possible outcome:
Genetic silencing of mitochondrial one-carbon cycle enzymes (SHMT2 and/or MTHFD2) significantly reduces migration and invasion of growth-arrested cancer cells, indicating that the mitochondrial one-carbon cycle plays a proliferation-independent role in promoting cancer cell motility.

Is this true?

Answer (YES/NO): YES